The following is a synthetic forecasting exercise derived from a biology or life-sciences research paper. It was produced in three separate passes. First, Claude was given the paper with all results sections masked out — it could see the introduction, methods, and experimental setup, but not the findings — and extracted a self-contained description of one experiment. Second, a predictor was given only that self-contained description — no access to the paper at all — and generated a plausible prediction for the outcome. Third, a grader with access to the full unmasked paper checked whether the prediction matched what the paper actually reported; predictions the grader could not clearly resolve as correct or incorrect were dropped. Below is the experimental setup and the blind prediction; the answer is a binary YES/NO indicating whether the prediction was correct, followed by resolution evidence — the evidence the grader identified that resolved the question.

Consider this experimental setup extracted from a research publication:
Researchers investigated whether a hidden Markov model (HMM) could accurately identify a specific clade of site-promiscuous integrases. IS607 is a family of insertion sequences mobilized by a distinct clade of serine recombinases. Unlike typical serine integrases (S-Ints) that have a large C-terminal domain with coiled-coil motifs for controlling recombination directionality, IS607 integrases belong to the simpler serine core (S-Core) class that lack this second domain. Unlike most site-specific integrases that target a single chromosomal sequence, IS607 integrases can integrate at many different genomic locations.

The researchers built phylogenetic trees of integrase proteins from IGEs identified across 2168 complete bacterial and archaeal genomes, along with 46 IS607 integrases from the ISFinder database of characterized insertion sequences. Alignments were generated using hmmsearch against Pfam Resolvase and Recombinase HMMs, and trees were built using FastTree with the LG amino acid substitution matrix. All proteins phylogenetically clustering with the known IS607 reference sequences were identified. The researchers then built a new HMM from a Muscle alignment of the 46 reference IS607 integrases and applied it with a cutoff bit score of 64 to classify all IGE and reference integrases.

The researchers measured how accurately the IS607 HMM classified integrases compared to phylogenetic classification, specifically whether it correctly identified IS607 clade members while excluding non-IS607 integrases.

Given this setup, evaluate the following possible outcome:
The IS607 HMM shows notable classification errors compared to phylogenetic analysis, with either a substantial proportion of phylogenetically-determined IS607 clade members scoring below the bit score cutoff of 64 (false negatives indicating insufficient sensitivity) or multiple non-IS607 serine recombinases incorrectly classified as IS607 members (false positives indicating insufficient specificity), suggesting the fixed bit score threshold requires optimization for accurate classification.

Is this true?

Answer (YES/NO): NO